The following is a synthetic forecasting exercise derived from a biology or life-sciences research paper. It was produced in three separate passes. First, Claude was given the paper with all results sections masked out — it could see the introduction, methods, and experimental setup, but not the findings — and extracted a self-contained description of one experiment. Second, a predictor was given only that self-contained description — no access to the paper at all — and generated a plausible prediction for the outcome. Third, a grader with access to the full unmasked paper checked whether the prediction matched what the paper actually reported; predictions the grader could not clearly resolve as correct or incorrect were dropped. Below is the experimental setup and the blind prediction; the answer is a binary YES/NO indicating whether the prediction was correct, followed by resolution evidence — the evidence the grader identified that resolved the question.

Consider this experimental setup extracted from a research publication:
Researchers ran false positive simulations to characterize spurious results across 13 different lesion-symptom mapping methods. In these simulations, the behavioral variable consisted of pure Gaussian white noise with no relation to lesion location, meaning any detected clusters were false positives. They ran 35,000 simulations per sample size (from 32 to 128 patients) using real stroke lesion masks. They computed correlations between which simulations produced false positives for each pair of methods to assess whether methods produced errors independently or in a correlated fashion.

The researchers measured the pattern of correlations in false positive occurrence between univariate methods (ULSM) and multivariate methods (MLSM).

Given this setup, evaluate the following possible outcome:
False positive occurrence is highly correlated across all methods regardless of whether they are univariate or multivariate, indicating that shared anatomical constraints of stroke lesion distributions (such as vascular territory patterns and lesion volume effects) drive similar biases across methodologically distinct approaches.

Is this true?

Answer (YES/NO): NO